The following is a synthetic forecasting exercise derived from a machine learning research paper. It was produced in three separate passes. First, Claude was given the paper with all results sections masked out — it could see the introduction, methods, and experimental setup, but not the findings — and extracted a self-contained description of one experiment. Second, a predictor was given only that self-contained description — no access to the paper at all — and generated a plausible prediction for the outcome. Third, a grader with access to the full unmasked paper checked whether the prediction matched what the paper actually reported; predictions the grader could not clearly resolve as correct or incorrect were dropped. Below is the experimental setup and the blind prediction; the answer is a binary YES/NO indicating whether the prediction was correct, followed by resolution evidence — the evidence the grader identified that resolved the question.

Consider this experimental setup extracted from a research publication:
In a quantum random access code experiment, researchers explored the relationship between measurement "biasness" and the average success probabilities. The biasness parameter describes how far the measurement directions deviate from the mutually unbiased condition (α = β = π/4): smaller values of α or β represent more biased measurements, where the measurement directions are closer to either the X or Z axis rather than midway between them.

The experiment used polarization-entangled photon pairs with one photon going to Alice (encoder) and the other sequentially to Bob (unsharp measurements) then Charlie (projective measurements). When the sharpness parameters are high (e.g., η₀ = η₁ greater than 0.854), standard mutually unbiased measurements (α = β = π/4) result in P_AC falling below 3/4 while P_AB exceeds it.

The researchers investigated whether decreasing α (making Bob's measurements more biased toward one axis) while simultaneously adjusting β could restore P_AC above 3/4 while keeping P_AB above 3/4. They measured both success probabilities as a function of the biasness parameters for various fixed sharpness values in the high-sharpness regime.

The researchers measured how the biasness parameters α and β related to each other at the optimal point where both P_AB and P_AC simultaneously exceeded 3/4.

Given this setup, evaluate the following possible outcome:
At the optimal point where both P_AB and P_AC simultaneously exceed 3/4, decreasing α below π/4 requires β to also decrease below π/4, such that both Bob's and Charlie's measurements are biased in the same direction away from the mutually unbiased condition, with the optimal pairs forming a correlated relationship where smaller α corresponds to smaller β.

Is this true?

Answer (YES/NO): YES